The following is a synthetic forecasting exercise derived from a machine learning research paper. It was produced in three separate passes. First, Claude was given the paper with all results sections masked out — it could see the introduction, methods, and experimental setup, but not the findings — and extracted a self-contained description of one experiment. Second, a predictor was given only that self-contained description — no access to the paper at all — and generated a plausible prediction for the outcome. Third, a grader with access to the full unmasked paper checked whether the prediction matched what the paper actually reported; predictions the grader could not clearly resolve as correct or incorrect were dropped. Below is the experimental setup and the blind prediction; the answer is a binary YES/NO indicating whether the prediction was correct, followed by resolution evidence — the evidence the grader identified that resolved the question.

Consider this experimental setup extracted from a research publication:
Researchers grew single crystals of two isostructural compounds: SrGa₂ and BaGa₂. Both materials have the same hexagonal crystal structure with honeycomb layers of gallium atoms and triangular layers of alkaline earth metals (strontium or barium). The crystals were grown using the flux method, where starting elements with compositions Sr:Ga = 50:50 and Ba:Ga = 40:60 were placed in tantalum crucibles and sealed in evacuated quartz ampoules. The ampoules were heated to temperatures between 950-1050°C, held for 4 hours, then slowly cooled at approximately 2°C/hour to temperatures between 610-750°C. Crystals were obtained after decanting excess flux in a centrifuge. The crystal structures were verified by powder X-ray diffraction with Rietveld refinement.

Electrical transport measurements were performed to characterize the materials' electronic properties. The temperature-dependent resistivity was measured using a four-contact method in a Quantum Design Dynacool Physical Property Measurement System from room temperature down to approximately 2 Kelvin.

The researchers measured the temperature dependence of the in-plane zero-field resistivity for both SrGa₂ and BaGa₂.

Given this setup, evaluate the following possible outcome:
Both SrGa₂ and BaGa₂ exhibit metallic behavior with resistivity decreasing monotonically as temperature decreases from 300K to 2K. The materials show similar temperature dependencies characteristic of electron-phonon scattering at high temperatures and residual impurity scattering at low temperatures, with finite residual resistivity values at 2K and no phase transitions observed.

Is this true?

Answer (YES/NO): YES